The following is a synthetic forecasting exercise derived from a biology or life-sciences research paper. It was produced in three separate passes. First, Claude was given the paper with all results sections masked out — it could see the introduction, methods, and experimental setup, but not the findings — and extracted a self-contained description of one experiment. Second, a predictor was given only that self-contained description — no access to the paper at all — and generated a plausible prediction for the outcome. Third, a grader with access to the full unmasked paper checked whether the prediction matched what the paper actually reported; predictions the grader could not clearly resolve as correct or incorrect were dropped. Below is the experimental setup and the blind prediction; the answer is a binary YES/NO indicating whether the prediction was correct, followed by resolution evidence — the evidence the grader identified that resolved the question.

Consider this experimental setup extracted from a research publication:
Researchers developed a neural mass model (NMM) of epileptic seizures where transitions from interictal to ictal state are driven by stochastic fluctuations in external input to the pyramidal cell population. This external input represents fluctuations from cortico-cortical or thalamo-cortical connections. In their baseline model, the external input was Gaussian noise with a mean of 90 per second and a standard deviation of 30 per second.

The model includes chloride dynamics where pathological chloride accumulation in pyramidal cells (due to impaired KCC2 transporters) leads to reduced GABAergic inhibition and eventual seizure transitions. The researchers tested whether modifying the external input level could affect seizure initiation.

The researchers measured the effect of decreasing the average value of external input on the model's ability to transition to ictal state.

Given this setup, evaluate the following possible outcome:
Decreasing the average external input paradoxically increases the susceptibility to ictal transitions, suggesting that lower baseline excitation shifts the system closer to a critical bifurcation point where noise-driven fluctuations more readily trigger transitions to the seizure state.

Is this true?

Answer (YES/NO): NO